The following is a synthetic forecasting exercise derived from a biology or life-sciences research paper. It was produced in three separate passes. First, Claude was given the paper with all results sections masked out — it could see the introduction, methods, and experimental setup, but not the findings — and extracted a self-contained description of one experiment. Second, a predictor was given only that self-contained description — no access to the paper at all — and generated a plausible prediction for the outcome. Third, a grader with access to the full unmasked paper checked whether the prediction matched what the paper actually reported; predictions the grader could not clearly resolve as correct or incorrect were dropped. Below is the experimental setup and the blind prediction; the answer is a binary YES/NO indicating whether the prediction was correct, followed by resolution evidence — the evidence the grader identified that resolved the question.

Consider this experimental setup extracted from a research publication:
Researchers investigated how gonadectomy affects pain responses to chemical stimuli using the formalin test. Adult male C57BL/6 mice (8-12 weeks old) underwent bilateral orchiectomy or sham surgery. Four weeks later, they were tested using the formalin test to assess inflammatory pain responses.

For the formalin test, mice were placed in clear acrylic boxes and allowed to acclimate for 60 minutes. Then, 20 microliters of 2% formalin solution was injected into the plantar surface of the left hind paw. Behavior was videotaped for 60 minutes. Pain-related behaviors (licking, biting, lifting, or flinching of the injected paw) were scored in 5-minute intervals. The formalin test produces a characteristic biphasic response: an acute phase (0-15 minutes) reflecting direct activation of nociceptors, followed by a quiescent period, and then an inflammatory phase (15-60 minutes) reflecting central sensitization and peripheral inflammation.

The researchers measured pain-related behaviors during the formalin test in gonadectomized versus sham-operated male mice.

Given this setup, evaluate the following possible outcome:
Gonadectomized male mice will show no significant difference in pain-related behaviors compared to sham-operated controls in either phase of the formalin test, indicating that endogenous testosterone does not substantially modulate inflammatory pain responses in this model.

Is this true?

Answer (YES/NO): YES